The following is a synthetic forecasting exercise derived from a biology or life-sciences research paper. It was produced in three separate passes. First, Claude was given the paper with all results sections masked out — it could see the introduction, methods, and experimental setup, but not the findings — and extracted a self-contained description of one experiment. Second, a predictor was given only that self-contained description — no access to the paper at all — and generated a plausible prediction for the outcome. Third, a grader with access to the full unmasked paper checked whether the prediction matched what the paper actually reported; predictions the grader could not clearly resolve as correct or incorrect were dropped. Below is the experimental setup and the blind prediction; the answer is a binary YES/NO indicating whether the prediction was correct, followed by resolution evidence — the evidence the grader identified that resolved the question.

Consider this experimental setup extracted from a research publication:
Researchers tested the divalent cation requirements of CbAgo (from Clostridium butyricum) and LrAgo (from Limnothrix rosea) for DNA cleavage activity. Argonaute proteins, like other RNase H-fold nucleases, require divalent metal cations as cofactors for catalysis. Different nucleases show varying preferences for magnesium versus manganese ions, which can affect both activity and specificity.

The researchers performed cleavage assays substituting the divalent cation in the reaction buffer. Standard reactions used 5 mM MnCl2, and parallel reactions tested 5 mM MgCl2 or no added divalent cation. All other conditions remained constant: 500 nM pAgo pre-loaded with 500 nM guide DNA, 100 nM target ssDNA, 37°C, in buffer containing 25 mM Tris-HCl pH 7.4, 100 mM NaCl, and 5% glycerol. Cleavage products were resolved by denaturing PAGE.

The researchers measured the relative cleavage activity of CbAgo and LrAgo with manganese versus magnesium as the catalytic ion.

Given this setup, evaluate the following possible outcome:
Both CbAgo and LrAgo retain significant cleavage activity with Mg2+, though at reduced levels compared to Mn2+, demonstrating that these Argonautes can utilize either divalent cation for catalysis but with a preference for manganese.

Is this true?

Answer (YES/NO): NO